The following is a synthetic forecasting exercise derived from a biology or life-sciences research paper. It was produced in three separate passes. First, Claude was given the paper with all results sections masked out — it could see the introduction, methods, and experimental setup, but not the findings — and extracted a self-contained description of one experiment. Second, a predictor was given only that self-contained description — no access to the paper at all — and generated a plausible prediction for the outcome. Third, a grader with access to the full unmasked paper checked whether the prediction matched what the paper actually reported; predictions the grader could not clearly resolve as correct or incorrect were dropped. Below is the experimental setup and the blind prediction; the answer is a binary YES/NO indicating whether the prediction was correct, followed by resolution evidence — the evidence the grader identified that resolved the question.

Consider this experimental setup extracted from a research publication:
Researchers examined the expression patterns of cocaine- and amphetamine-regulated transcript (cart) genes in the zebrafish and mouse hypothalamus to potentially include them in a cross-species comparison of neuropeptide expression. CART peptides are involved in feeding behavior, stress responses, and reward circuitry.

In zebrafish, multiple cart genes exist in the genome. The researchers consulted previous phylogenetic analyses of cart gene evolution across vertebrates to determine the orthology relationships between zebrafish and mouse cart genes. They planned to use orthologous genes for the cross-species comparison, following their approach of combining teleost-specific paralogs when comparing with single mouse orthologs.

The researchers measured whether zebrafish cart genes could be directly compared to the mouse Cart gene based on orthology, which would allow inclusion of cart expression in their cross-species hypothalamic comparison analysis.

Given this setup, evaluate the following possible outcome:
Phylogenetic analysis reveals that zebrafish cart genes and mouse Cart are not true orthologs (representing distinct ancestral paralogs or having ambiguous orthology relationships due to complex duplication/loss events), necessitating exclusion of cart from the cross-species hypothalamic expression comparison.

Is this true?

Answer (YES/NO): YES